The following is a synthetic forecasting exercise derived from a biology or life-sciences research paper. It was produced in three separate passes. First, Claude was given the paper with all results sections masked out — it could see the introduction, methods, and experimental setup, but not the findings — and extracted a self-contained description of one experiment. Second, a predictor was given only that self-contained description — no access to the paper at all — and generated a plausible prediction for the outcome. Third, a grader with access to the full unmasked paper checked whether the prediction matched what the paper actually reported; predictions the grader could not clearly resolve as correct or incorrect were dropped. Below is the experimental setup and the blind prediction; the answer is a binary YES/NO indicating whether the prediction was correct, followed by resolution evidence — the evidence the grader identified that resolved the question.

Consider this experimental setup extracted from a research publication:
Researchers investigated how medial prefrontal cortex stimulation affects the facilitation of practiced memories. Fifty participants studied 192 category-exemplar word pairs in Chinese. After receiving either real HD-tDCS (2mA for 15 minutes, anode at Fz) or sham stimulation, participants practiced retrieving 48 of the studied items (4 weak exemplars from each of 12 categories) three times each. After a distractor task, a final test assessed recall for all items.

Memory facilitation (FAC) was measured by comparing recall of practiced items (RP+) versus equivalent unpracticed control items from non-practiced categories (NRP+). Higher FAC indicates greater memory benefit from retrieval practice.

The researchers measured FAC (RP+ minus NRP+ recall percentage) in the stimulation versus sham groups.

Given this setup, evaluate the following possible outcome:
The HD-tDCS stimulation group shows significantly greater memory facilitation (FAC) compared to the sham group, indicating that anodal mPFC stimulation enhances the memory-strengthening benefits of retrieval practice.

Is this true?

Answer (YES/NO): NO